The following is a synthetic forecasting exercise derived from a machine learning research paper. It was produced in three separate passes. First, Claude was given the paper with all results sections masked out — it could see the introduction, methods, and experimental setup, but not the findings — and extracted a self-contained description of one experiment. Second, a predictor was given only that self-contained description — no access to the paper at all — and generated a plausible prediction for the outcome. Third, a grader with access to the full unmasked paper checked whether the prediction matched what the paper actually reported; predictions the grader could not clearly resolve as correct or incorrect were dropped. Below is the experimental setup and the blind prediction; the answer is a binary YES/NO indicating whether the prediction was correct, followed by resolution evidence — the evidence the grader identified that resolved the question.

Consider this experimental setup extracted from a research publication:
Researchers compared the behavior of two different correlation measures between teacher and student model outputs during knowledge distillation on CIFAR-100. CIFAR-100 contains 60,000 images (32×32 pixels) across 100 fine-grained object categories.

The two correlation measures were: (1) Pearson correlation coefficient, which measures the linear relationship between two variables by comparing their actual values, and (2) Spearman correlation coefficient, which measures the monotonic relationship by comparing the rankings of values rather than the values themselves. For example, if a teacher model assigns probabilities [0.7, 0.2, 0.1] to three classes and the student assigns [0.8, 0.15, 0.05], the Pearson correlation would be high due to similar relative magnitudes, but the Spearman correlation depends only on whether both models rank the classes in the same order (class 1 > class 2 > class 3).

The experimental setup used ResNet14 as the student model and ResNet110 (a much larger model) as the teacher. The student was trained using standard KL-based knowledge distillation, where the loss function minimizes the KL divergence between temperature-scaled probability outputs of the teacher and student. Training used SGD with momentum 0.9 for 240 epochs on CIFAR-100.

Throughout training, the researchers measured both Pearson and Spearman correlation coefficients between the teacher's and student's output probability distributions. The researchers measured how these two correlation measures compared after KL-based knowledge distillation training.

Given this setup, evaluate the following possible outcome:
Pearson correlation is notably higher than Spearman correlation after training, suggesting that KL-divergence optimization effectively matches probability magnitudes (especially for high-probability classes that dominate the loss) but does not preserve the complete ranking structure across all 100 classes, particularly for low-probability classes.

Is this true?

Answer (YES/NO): YES